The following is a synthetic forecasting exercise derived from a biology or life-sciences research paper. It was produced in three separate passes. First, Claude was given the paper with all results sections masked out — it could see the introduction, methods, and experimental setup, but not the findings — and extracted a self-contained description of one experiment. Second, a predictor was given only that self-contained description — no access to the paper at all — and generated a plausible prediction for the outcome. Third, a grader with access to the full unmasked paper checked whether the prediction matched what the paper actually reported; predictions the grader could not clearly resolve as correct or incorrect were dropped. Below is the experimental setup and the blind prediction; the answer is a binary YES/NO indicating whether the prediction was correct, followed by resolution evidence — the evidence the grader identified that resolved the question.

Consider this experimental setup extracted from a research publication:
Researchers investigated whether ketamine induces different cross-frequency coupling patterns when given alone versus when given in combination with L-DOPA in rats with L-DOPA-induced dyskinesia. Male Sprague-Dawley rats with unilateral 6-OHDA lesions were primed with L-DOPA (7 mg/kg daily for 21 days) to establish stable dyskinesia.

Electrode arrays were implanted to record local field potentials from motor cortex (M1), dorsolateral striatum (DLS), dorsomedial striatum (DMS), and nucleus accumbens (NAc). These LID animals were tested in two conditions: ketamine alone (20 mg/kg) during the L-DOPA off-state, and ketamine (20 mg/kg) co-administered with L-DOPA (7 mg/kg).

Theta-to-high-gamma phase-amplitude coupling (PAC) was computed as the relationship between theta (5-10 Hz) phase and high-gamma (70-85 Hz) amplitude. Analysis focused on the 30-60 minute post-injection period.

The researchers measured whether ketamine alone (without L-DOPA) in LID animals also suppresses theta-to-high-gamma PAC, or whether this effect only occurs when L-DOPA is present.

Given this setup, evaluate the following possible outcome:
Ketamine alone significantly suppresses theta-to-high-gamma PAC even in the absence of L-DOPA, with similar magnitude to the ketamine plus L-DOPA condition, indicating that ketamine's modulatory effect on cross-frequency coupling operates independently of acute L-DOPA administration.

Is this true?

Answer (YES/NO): YES